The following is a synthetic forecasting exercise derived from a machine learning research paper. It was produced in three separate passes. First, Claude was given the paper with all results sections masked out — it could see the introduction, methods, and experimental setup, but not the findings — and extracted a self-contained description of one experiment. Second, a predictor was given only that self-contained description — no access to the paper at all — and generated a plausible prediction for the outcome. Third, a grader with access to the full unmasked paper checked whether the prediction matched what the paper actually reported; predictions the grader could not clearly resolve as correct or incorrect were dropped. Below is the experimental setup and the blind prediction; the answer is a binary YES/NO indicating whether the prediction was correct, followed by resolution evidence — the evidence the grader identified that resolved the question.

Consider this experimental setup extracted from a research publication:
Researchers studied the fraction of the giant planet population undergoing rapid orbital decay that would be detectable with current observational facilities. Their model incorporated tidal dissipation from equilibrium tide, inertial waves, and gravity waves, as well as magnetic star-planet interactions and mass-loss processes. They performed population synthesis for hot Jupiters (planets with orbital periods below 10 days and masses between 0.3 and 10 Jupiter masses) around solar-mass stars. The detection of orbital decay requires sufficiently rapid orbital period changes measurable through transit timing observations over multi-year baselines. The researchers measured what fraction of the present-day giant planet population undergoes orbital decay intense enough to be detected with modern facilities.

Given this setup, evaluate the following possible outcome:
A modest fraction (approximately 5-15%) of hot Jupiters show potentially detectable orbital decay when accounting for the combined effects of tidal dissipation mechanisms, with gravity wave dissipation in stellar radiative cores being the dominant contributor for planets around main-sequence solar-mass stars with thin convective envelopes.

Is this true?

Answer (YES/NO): NO